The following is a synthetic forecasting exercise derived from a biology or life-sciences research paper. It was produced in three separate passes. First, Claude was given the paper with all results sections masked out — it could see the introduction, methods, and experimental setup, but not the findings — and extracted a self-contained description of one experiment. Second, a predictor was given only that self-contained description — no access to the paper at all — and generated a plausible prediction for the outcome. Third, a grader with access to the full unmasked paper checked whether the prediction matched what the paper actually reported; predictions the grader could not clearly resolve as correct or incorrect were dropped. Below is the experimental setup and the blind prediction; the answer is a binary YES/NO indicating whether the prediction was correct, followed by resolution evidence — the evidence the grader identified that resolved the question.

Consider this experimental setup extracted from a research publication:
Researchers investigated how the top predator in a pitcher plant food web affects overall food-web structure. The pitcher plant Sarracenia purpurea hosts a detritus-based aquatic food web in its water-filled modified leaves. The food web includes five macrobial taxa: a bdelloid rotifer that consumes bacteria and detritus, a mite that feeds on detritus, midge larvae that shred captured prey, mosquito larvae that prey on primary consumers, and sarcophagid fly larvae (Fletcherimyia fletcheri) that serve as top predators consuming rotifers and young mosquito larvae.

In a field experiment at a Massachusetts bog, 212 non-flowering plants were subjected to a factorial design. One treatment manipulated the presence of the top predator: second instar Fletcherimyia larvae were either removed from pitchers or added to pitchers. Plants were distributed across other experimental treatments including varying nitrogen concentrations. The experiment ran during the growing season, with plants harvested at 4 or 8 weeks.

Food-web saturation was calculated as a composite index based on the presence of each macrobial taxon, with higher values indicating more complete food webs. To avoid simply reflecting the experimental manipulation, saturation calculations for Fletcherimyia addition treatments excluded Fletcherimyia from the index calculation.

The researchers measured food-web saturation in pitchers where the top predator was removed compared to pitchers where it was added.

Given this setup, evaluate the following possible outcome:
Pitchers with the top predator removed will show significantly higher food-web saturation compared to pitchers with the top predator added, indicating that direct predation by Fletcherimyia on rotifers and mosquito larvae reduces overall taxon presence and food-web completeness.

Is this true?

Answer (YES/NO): YES